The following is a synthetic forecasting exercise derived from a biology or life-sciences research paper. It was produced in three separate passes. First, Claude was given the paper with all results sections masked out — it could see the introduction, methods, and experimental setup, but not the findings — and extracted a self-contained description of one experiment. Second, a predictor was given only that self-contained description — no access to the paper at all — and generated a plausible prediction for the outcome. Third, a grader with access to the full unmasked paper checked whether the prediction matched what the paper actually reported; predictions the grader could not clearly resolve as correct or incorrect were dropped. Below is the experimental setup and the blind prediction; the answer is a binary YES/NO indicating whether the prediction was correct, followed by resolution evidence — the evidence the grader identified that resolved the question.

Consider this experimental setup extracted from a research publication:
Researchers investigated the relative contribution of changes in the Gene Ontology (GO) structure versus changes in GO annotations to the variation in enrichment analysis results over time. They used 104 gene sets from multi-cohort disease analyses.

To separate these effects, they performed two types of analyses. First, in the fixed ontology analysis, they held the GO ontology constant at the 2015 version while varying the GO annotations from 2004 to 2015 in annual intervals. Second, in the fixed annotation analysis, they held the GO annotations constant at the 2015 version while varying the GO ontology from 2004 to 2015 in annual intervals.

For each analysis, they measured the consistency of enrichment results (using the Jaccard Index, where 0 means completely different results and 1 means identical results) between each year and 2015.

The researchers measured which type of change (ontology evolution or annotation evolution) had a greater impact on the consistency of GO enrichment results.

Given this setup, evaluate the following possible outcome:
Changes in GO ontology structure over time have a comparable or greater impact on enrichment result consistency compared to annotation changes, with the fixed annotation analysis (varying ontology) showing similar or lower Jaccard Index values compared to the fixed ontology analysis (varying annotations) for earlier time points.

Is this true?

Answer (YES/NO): NO